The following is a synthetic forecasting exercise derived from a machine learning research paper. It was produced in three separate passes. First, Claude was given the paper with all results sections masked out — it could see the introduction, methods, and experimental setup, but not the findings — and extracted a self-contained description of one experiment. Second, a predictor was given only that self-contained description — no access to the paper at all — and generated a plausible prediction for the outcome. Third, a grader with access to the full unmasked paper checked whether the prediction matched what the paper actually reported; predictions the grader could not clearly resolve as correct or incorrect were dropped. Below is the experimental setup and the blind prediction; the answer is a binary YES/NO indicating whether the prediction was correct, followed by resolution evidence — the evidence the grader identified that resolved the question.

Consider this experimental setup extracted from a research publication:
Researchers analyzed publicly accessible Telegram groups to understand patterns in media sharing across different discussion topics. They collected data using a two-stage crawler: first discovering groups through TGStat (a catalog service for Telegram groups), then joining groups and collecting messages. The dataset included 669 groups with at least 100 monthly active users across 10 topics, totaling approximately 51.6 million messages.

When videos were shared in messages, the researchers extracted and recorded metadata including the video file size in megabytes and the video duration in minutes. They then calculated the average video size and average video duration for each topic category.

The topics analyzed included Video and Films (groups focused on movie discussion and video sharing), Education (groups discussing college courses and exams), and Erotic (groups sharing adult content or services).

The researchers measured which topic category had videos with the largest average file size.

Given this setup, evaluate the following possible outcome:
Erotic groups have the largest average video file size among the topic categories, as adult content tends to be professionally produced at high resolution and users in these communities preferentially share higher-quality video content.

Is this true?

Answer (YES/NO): YES